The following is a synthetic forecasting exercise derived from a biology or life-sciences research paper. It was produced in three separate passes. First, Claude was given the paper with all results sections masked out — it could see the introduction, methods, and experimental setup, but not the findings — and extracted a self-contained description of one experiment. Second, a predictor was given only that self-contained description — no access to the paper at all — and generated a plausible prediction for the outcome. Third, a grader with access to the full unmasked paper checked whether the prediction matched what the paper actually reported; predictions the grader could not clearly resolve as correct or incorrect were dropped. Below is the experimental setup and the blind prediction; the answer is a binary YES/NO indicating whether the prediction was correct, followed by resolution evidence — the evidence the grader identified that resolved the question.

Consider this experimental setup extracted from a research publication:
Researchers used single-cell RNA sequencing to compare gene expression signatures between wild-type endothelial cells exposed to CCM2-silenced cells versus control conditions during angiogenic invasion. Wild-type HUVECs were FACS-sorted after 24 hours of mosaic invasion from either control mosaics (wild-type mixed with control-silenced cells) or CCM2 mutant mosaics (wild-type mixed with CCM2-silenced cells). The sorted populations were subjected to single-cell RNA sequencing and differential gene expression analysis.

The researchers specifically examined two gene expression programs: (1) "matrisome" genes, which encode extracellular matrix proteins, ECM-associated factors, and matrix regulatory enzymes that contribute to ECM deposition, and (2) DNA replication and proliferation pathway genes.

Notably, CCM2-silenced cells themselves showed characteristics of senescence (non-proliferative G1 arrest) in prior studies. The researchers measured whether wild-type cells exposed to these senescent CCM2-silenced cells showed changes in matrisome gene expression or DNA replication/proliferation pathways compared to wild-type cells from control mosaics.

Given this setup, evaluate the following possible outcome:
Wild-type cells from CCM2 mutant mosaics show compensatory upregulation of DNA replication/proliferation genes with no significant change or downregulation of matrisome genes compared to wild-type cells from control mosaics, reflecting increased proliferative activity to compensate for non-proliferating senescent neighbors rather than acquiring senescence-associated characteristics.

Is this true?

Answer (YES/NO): NO